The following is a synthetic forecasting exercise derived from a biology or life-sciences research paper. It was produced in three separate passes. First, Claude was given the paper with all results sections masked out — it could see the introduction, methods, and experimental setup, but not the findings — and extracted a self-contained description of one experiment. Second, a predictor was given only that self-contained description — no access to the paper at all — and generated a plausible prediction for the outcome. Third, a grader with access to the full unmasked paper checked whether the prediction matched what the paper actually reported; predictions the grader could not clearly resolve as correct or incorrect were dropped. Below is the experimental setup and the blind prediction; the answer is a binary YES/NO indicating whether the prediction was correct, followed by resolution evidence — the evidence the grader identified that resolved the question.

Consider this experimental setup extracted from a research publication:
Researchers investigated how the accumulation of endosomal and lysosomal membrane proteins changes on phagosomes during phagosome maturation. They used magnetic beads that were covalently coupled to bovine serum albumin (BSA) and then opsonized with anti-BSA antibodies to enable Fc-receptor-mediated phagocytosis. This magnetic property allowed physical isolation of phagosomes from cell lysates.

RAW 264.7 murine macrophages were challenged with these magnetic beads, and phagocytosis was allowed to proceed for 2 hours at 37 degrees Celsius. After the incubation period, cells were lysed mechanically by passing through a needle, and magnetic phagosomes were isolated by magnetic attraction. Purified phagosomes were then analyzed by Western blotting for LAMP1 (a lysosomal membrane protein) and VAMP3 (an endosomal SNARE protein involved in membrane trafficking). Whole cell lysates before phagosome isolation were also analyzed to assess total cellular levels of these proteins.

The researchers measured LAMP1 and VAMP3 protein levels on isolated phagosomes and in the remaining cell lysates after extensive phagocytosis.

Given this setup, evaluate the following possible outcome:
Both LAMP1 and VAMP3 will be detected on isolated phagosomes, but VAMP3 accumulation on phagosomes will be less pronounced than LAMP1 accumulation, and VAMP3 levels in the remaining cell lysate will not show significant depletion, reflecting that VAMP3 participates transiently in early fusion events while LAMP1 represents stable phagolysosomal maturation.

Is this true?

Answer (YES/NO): NO